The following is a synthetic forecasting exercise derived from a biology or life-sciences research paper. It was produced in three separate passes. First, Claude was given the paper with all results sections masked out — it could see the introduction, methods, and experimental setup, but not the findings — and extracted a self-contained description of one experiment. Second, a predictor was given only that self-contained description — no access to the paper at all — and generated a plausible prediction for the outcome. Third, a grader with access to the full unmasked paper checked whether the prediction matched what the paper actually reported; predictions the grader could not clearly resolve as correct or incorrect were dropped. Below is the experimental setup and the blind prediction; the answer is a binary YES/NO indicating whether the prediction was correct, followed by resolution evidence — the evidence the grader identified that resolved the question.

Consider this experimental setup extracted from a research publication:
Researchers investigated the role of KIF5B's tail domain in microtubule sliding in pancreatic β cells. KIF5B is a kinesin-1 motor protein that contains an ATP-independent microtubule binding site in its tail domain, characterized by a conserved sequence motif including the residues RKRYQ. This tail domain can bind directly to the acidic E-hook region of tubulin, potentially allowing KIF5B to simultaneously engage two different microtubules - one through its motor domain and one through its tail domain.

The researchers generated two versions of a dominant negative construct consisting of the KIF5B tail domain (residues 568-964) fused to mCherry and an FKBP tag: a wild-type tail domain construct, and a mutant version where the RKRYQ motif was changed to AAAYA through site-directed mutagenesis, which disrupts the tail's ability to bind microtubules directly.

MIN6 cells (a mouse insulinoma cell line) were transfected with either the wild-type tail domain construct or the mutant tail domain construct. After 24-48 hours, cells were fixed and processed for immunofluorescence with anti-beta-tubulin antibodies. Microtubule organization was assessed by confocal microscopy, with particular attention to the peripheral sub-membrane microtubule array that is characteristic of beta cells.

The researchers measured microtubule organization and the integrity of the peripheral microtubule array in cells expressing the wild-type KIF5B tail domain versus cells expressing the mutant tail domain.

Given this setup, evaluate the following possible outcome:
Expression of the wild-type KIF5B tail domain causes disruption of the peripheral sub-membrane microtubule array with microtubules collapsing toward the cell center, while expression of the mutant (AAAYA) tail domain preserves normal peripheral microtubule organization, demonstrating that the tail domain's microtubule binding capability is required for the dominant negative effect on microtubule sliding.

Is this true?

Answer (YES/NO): YES